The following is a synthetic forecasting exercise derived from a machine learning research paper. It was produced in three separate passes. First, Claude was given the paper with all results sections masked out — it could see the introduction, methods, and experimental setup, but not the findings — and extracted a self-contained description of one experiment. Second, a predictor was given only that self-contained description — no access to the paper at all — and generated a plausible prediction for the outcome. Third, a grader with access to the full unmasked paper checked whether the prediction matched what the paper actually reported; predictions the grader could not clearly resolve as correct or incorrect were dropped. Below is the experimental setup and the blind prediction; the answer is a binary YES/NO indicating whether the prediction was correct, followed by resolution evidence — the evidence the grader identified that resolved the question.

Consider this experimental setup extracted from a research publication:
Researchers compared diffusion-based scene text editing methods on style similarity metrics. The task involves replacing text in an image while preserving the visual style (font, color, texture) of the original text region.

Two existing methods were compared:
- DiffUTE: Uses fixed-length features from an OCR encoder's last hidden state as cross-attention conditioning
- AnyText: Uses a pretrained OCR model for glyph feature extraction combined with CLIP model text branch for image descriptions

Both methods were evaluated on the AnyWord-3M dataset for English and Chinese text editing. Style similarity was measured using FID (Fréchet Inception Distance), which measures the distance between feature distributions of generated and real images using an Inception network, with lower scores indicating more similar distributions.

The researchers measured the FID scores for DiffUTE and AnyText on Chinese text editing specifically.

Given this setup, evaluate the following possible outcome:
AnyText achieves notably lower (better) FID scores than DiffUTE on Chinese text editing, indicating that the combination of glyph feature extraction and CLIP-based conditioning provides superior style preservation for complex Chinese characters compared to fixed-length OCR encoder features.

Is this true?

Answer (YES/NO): NO